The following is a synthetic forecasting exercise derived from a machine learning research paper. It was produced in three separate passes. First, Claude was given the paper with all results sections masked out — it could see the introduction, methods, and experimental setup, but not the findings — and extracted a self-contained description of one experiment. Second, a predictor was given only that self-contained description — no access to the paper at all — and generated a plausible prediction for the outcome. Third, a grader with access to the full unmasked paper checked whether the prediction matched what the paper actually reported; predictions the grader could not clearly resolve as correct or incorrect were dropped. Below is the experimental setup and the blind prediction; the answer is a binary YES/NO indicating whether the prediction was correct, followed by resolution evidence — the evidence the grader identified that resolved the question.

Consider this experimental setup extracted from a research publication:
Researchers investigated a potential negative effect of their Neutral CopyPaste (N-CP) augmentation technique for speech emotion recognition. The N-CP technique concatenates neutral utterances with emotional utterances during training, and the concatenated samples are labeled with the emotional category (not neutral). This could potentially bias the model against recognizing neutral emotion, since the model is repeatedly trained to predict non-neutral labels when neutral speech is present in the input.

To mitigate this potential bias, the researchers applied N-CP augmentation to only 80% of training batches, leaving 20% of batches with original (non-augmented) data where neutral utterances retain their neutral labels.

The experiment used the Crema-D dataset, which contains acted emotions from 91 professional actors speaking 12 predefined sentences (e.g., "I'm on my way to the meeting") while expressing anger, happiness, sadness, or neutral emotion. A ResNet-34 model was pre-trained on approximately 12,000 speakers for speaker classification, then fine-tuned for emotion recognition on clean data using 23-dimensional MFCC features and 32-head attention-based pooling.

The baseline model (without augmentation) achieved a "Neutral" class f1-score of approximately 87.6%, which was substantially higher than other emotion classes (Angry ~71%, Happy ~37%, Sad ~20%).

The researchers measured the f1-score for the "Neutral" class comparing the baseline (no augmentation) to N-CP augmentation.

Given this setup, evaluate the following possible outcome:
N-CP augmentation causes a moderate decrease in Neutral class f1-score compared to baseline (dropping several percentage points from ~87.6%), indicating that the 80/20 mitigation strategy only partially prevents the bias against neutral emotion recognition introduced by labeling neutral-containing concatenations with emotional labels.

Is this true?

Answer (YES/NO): NO